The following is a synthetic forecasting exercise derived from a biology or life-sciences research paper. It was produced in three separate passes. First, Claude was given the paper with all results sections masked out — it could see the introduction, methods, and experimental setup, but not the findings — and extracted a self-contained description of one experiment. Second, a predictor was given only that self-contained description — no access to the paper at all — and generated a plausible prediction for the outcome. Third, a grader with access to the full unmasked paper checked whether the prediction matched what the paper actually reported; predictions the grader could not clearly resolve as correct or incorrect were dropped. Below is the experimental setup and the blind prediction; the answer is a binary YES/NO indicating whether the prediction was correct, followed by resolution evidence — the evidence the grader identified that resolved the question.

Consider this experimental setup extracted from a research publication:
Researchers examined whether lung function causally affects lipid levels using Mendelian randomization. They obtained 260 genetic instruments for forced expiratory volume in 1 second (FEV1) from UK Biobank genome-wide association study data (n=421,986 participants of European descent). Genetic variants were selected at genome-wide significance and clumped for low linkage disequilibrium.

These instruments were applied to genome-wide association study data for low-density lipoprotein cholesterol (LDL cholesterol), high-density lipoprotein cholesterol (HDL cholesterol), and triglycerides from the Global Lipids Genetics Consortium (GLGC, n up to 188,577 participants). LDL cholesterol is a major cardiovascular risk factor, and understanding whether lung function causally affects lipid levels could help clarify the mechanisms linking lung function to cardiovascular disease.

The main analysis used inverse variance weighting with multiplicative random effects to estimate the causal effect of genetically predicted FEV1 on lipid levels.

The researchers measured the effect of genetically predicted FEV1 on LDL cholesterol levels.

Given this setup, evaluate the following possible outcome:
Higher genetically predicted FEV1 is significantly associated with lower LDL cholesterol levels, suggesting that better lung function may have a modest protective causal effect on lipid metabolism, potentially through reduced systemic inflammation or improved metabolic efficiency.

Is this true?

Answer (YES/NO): NO